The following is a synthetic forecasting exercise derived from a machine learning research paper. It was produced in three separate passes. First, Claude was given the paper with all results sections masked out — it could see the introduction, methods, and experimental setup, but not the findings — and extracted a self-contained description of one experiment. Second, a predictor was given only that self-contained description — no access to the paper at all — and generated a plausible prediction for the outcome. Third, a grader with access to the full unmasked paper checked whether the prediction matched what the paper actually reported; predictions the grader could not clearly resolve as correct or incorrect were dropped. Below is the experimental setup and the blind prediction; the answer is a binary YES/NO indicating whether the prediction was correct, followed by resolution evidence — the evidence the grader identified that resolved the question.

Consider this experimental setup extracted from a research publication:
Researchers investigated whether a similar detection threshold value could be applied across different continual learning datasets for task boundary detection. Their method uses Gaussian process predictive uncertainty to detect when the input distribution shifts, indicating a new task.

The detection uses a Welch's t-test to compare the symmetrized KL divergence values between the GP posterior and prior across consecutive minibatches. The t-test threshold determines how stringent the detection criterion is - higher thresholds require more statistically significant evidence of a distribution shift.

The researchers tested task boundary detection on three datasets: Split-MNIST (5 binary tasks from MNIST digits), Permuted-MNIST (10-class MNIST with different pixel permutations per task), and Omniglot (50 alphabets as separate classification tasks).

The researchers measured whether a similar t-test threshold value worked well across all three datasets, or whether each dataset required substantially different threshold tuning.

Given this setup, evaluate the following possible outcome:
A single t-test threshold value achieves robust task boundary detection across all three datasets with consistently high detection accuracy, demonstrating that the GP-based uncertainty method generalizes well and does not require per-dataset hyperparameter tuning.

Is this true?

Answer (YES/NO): NO